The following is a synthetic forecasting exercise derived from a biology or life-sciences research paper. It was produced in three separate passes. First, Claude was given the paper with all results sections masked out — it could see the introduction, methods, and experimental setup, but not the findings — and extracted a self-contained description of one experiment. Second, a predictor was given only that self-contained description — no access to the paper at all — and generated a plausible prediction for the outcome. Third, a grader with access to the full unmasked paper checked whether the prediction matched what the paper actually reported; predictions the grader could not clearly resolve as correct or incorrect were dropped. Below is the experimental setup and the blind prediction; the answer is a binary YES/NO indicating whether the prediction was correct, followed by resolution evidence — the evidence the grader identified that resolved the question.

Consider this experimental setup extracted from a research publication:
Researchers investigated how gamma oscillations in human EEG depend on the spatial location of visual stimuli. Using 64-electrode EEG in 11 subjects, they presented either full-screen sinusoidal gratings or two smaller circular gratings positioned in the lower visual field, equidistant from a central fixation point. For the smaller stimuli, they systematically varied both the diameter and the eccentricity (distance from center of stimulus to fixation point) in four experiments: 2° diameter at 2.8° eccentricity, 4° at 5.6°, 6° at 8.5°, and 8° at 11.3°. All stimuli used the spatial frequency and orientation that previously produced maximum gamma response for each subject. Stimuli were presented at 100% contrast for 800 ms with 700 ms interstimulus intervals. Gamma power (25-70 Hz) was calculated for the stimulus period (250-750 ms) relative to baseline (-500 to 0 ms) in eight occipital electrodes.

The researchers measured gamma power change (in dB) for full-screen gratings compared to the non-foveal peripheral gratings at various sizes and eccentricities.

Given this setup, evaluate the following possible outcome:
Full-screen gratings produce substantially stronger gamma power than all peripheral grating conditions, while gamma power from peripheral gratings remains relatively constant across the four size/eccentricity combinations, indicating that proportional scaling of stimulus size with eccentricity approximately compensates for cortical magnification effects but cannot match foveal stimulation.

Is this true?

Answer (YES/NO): NO